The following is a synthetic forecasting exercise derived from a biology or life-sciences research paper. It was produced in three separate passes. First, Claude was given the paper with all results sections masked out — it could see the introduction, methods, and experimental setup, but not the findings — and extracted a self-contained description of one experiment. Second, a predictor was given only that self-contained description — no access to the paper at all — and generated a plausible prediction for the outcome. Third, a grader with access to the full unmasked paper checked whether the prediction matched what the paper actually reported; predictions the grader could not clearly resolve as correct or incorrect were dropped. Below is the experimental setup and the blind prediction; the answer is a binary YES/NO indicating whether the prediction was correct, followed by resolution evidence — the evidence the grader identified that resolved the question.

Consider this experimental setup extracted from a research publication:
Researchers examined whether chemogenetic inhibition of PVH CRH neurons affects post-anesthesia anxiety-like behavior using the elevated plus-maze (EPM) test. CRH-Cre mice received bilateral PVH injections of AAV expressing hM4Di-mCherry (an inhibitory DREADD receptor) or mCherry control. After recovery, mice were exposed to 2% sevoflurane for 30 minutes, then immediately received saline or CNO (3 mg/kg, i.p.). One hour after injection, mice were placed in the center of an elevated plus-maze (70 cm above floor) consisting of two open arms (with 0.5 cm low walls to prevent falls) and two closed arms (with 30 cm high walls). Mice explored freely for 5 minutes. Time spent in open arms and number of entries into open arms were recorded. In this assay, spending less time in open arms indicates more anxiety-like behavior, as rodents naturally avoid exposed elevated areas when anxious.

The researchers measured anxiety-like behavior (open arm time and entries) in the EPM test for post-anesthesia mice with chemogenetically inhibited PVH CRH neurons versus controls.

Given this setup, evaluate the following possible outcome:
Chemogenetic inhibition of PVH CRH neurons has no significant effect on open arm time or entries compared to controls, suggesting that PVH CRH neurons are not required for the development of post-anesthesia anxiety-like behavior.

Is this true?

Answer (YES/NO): NO